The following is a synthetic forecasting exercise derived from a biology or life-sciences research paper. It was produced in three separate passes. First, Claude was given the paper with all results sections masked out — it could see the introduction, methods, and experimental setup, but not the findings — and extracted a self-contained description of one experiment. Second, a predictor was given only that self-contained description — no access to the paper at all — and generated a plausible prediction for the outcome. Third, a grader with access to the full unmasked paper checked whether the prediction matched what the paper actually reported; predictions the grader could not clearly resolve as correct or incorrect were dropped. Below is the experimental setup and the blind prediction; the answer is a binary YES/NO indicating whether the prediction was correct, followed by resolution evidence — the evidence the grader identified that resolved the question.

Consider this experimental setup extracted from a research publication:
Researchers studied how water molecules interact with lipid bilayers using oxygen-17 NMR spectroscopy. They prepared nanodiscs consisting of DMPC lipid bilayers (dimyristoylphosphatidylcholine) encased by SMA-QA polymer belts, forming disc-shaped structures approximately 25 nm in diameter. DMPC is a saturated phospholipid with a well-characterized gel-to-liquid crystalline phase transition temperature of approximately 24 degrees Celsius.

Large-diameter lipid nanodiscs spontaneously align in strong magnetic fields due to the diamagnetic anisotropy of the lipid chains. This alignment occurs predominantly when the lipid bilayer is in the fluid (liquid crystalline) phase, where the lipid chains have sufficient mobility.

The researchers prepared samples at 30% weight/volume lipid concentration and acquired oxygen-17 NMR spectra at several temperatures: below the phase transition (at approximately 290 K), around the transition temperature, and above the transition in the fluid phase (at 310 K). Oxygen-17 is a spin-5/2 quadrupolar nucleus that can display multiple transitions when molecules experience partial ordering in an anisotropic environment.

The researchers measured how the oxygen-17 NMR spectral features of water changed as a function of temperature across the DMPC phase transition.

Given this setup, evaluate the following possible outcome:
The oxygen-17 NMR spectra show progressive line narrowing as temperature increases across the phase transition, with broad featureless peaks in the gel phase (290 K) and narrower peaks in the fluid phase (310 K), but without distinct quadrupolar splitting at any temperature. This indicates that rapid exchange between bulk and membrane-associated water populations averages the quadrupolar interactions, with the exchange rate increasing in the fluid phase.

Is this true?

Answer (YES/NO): NO